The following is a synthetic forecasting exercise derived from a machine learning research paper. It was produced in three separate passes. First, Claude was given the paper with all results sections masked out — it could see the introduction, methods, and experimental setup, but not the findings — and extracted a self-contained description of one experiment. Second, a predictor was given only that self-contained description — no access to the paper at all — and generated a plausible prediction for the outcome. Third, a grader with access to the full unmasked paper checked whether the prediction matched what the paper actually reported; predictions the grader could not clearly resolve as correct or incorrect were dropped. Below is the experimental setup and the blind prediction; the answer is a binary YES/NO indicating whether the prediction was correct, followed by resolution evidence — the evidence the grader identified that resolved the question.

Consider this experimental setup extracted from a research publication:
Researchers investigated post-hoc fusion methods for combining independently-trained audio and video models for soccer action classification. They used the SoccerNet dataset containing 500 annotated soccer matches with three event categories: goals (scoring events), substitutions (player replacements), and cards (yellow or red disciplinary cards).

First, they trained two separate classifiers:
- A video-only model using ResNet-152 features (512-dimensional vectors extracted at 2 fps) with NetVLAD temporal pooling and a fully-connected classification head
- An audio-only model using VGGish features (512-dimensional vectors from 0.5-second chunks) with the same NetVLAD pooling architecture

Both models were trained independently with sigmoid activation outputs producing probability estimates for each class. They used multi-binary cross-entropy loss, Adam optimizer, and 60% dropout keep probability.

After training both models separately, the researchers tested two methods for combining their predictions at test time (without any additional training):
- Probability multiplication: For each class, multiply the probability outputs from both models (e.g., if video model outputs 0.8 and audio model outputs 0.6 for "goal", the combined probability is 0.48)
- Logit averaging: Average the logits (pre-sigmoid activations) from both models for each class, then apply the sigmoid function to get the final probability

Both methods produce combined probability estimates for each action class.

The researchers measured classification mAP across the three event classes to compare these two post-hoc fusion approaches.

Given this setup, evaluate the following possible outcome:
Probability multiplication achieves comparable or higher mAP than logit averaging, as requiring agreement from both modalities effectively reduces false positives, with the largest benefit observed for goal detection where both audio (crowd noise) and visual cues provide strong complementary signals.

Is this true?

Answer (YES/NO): NO